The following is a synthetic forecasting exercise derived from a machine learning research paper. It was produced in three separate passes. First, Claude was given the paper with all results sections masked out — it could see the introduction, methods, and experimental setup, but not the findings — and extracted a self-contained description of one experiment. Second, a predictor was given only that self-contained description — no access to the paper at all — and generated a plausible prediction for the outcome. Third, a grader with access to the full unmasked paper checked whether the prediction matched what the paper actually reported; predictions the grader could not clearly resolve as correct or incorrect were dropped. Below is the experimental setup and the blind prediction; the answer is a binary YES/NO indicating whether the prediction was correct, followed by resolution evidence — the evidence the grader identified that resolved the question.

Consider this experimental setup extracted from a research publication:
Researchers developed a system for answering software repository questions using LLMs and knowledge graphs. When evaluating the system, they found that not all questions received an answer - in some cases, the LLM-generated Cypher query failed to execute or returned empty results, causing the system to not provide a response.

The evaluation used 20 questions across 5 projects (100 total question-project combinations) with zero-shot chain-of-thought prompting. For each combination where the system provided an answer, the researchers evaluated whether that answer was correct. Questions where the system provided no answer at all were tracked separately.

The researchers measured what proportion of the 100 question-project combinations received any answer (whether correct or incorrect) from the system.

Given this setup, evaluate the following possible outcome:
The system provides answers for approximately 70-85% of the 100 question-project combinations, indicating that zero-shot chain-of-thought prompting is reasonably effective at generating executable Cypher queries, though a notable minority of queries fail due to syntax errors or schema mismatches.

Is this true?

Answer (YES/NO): NO